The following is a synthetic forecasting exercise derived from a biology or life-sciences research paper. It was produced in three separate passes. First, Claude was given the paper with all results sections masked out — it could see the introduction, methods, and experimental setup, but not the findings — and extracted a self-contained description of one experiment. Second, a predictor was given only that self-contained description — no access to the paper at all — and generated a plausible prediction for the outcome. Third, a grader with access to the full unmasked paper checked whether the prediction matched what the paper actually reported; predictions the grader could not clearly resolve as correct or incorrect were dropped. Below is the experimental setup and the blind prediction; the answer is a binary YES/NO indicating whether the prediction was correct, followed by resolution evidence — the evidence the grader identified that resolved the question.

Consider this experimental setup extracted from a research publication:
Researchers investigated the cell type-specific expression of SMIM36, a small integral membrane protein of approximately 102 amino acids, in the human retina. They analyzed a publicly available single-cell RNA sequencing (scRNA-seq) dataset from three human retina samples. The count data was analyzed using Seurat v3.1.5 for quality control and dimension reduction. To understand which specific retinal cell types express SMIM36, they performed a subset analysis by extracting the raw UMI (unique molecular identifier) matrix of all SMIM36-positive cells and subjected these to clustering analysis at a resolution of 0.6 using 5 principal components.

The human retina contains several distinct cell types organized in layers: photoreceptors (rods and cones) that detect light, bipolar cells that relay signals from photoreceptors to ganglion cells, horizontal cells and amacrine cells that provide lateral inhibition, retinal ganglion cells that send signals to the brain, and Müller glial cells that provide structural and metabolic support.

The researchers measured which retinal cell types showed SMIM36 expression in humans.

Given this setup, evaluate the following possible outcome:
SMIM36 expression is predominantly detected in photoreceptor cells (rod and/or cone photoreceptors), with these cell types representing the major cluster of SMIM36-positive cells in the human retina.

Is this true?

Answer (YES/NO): NO